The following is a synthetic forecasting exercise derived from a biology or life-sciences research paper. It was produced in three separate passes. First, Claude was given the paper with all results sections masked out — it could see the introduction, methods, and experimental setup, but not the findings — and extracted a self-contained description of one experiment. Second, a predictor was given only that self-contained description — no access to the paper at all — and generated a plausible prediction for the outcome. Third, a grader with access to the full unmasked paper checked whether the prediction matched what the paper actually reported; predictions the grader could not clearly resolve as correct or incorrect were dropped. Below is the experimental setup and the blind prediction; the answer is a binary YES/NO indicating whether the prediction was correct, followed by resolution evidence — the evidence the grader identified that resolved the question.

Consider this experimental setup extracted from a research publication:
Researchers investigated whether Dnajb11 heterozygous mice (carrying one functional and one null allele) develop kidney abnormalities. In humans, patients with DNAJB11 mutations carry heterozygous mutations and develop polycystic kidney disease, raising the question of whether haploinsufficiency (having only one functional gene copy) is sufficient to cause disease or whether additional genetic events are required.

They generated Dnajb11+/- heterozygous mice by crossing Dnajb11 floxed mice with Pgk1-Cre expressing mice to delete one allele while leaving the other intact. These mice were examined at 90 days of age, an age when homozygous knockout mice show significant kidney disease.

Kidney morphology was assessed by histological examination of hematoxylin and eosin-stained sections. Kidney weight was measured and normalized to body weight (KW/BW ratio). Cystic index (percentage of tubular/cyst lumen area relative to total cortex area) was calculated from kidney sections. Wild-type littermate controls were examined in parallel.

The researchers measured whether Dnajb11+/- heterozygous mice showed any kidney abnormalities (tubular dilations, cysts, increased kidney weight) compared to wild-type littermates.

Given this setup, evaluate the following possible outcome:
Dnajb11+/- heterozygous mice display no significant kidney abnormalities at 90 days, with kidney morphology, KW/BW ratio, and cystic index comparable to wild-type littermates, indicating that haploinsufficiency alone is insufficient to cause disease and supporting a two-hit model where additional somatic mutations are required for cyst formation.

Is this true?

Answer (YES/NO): YES